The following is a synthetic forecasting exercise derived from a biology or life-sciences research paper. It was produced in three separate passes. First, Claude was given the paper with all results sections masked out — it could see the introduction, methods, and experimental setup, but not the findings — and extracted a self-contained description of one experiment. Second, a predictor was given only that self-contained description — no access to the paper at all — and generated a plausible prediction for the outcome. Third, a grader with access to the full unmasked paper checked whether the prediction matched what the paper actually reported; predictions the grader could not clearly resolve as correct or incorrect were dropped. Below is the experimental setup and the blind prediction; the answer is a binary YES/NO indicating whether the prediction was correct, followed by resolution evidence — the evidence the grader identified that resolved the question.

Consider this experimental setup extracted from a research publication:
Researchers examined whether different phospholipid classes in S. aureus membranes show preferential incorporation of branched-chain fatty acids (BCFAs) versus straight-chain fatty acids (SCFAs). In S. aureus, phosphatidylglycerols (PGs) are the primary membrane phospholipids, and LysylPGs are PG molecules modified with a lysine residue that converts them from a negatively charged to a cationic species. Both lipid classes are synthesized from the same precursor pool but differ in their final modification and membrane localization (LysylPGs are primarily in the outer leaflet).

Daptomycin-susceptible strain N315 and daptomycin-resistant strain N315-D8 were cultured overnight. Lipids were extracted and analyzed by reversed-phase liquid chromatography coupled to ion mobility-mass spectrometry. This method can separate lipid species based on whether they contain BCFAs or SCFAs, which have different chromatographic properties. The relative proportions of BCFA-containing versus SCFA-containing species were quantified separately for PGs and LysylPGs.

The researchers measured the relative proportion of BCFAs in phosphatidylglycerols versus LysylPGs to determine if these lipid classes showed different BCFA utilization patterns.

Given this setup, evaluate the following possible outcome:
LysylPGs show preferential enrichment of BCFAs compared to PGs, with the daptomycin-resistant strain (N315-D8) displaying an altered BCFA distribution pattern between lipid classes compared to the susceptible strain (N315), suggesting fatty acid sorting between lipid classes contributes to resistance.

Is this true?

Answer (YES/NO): NO